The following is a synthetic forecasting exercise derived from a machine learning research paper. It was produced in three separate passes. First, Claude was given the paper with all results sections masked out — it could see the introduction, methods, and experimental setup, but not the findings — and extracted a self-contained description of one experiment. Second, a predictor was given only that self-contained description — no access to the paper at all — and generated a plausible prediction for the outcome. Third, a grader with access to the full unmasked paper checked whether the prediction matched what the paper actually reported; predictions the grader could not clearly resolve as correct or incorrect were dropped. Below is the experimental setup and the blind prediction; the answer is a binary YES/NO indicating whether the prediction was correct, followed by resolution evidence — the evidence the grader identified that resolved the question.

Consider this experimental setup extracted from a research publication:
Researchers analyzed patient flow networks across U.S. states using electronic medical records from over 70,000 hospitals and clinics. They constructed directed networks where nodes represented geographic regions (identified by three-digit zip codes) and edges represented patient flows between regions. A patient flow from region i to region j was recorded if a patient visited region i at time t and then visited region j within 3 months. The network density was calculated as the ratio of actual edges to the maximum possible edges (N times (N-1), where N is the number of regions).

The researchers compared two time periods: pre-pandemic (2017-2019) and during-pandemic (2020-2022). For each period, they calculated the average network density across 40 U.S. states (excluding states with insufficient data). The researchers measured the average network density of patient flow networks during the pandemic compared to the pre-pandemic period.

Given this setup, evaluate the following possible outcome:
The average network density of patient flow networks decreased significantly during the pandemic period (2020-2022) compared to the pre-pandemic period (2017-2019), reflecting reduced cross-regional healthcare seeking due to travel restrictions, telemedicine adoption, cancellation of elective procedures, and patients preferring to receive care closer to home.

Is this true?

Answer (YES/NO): NO